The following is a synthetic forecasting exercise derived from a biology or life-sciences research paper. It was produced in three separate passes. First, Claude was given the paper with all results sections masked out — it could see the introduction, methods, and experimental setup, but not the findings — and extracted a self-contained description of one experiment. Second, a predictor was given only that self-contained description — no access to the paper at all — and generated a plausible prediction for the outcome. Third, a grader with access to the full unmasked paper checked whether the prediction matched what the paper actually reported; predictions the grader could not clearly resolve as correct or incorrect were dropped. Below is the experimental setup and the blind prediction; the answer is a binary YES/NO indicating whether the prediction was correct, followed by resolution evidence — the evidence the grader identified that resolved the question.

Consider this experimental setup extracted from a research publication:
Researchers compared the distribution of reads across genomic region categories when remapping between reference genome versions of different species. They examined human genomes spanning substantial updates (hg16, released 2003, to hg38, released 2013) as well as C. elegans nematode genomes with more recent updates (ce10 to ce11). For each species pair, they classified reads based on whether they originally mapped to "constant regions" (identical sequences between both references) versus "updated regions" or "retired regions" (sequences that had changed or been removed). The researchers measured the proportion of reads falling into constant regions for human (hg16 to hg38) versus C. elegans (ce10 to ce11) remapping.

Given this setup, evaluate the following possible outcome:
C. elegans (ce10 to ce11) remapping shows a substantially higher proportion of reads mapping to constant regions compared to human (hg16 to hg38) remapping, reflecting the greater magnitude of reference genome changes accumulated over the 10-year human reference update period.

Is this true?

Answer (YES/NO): YES